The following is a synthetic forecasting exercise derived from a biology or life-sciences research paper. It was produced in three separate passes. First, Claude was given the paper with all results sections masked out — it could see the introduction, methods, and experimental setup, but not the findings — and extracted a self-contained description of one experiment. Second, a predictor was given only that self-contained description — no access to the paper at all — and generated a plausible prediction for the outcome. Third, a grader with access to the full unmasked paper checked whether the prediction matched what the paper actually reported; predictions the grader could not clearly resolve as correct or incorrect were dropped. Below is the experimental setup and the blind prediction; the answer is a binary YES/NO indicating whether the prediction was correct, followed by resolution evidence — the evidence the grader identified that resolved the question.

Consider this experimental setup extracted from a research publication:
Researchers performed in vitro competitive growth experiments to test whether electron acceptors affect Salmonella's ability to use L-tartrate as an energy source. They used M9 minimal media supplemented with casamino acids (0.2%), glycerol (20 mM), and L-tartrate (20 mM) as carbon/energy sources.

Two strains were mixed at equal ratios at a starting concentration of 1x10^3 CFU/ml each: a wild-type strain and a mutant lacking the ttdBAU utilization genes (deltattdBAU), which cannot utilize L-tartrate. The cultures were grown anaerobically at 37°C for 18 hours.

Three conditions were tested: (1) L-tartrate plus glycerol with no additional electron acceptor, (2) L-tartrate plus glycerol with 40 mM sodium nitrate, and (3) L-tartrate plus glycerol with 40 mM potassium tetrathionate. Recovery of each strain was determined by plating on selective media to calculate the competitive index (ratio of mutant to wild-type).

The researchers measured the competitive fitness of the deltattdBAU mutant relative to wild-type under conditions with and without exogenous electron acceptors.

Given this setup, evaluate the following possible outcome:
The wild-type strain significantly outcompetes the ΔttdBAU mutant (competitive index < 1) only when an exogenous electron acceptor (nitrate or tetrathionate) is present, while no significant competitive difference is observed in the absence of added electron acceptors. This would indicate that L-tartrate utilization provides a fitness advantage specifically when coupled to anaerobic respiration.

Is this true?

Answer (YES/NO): NO